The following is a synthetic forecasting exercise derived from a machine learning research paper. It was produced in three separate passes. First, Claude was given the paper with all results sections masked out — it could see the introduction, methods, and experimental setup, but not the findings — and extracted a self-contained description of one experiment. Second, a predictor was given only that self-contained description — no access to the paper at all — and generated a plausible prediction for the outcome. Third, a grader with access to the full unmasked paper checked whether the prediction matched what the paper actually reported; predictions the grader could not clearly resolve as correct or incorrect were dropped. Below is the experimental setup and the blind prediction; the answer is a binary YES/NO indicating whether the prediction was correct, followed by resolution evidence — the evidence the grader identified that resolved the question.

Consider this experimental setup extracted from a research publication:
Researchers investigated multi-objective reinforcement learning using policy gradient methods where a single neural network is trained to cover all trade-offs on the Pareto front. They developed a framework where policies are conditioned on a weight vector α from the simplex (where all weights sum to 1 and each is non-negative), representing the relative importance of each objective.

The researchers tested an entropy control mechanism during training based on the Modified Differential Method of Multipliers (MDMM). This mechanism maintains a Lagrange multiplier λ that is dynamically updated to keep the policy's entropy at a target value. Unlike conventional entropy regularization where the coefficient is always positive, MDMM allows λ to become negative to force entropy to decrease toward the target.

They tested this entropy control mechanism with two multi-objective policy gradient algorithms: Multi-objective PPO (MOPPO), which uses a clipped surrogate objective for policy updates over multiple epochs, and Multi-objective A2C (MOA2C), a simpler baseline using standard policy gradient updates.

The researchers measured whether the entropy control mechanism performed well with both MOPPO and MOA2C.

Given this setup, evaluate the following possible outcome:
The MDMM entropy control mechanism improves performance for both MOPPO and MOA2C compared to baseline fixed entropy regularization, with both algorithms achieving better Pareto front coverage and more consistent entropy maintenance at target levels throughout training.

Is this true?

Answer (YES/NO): NO